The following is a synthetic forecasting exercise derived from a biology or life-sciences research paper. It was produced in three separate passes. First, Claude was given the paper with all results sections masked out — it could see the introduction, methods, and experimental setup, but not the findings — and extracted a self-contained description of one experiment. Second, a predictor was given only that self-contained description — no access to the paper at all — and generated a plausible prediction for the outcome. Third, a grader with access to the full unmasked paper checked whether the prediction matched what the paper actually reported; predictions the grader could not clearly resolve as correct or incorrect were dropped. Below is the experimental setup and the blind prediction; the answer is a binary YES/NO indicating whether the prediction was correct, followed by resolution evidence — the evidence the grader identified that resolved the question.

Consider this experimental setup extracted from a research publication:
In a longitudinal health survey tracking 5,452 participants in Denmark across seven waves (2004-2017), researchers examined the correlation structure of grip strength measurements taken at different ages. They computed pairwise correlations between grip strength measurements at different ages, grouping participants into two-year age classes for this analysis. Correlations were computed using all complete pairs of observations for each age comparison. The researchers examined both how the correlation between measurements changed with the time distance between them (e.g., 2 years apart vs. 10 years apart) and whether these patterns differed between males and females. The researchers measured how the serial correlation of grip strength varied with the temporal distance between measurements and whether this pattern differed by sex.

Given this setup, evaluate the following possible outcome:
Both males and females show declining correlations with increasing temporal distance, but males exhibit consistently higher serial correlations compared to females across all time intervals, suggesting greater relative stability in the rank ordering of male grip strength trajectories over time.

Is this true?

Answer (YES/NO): YES